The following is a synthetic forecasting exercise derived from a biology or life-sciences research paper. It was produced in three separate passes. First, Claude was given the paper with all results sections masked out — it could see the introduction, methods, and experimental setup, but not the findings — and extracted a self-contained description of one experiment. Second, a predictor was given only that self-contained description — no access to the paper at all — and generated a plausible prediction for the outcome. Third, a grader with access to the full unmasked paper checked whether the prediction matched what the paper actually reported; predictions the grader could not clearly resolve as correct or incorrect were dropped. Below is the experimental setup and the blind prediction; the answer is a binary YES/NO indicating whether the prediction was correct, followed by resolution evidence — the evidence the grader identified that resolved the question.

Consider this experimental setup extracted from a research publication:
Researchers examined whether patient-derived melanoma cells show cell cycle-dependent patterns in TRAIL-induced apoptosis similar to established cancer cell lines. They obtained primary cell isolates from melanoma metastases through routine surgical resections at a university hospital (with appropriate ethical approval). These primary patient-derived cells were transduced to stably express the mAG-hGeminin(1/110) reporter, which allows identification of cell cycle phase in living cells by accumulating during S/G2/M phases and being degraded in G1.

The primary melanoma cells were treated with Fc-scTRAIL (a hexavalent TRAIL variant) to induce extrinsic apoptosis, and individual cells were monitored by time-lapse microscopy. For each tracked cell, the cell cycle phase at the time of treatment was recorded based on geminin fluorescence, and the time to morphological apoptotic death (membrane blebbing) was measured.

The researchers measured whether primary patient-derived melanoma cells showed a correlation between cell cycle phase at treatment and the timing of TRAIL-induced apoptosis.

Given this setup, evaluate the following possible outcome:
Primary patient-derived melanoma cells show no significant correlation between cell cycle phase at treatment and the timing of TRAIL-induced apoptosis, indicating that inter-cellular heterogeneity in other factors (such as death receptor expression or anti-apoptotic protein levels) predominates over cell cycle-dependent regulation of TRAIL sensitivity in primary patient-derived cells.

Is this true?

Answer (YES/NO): NO